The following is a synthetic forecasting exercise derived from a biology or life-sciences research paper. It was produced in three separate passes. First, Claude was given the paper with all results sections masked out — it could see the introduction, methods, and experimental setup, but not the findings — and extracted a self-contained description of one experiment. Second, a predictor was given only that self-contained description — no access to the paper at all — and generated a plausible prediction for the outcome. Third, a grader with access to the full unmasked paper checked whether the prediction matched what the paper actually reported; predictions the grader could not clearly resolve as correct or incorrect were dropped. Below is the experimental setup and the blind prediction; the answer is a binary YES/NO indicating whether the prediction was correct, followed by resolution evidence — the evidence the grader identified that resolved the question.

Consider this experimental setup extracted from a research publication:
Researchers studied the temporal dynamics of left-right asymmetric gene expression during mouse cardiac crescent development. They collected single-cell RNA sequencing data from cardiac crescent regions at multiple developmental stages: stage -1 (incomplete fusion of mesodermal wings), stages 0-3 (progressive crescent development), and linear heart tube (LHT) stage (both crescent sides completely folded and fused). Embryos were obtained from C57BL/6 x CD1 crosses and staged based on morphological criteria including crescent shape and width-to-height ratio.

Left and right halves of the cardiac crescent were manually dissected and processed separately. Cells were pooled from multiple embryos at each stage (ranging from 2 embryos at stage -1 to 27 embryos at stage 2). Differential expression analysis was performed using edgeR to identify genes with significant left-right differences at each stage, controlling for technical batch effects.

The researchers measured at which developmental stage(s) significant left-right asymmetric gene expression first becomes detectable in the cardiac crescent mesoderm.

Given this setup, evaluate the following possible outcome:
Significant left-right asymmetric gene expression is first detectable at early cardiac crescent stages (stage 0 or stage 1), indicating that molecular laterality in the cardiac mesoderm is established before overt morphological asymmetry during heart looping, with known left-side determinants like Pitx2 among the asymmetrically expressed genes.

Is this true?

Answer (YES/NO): YES